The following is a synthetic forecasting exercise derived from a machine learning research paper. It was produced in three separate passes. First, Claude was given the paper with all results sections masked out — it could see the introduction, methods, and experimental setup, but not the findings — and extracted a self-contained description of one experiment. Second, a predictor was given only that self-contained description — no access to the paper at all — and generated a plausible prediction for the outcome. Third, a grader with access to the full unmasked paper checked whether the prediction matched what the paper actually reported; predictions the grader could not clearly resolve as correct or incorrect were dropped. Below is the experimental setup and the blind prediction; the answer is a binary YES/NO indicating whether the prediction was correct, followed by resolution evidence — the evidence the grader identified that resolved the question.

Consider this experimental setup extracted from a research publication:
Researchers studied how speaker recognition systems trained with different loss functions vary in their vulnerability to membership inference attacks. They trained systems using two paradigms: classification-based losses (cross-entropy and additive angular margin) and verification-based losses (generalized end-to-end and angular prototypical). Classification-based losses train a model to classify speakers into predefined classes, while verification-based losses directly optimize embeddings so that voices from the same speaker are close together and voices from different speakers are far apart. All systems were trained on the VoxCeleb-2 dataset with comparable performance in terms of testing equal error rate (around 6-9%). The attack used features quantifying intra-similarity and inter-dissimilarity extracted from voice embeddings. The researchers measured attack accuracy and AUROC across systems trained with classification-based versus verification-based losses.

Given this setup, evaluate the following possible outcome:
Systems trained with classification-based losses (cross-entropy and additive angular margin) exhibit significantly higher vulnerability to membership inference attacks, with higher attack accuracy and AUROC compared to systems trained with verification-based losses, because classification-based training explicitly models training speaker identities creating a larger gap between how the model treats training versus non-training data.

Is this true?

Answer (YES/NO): NO